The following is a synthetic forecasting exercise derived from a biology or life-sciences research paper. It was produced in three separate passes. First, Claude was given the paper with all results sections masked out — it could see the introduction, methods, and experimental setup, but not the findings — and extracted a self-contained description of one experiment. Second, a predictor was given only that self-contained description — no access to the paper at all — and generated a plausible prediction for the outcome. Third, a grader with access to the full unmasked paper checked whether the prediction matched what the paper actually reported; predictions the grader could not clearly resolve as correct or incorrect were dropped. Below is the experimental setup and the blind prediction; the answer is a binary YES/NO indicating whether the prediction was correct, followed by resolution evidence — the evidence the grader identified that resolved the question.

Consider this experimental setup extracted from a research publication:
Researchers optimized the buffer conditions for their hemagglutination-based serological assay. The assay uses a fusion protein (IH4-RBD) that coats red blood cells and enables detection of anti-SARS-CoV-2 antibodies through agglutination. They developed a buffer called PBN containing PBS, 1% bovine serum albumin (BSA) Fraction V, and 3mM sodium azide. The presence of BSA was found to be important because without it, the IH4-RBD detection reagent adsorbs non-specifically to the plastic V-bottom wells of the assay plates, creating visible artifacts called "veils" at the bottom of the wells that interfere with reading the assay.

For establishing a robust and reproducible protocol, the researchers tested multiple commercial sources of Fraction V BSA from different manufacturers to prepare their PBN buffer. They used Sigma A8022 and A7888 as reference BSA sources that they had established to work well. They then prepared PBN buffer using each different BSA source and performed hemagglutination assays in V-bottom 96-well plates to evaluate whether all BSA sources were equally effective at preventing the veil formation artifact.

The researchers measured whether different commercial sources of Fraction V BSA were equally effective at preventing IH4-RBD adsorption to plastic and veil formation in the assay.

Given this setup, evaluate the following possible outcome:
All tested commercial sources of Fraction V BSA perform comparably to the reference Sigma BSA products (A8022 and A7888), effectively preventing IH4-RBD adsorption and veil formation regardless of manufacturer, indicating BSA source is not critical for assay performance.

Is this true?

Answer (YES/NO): NO